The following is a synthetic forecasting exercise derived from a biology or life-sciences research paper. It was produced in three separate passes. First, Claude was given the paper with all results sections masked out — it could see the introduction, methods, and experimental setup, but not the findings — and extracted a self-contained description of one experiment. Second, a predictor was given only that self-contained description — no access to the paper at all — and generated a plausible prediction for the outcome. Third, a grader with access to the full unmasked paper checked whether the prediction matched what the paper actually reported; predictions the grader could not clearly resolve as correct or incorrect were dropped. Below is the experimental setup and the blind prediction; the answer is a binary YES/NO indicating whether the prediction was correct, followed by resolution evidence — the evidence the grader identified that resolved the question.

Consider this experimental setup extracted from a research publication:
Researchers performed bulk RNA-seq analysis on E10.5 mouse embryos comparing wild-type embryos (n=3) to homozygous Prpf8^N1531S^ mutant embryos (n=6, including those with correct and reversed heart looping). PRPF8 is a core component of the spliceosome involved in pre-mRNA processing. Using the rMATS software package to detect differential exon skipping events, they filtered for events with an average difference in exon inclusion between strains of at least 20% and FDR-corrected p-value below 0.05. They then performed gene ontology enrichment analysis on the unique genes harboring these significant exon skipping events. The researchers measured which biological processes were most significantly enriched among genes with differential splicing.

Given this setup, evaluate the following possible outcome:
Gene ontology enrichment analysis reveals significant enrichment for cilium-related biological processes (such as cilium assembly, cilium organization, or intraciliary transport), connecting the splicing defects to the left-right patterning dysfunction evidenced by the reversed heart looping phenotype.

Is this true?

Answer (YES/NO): YES